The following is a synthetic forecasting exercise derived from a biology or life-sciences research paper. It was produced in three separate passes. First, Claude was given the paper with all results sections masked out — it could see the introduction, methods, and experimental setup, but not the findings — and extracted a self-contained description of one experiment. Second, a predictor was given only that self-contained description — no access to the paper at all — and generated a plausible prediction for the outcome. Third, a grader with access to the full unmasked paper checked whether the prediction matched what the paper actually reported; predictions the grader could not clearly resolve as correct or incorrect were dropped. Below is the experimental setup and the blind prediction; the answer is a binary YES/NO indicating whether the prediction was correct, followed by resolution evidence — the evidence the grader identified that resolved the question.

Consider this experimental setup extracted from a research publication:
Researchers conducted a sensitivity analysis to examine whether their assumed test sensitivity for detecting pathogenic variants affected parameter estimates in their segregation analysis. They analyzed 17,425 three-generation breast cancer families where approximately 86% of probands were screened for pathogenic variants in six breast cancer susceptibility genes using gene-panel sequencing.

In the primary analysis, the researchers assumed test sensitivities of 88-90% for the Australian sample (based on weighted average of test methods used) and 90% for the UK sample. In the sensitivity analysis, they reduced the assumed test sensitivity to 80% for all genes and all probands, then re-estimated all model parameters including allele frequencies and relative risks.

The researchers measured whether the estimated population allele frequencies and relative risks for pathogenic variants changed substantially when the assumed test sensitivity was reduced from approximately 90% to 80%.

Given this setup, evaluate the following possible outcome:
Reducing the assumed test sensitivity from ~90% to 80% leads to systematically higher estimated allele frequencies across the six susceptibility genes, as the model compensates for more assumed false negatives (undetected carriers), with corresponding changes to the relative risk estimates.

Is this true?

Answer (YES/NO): YES